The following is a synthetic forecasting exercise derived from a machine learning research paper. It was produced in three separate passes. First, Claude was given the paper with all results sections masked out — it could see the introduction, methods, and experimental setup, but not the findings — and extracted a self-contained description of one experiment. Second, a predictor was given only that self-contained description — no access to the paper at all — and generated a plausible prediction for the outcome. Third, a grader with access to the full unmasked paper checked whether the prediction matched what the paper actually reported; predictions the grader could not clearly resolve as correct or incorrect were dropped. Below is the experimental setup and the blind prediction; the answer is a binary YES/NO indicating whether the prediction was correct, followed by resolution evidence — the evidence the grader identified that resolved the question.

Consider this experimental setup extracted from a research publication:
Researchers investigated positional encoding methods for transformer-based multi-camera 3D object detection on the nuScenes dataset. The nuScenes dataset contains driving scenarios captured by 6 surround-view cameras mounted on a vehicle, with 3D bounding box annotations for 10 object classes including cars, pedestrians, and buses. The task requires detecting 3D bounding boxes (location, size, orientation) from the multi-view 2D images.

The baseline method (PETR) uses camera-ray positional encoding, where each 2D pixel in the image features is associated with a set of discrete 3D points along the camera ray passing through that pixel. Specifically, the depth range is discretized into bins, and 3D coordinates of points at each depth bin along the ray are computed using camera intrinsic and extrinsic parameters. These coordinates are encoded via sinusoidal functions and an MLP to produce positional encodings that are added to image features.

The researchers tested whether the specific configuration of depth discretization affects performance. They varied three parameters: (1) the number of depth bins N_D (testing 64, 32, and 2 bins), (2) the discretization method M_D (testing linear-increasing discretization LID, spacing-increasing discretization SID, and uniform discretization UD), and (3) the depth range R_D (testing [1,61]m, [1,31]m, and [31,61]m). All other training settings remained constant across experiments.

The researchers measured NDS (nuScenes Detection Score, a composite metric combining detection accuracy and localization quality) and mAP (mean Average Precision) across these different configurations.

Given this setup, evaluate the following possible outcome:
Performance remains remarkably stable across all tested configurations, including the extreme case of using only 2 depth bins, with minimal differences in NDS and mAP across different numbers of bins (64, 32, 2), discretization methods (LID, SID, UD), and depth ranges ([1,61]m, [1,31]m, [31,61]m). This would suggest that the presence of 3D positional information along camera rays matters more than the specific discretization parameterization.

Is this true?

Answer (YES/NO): YES